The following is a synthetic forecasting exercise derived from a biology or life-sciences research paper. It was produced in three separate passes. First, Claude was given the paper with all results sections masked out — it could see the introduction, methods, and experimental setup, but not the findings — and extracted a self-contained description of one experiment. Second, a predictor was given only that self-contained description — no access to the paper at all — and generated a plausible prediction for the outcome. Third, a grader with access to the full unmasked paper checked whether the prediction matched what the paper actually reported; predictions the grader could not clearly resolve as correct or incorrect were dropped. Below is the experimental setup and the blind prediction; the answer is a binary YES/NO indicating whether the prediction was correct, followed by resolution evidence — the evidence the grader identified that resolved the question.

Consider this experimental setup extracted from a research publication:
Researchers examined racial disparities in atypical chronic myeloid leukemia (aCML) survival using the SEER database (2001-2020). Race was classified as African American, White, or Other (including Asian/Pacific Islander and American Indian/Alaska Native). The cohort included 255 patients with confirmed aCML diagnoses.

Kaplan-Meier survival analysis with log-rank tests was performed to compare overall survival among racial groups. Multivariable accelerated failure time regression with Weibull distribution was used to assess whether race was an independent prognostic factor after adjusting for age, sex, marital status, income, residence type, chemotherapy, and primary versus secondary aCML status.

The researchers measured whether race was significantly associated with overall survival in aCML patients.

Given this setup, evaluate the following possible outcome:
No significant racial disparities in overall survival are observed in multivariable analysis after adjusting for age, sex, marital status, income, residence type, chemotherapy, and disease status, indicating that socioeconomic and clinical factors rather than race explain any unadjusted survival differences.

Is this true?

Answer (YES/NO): NO